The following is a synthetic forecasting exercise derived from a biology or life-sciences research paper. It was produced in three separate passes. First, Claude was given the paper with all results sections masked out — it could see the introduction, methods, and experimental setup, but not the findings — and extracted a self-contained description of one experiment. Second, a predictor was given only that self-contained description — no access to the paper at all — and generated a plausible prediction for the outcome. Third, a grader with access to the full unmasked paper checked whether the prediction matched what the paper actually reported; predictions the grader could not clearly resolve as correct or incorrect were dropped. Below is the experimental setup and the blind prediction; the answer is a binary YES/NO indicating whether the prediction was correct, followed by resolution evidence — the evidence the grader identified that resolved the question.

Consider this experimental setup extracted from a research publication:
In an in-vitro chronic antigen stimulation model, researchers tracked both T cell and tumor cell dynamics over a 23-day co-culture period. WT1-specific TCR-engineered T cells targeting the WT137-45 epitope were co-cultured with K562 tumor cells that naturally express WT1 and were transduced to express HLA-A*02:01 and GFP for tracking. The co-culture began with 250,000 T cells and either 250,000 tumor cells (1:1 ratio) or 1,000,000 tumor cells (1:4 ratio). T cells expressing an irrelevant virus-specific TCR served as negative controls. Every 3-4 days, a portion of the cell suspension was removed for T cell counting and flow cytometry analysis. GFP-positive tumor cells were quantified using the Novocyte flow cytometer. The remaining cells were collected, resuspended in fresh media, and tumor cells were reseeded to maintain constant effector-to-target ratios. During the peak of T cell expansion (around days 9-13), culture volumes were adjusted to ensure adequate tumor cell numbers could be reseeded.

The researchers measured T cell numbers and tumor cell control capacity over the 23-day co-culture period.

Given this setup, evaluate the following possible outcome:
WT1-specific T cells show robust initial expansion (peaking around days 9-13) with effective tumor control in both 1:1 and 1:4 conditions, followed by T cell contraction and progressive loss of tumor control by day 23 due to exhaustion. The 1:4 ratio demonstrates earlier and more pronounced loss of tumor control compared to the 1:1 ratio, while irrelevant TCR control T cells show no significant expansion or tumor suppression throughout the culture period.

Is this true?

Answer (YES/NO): NO